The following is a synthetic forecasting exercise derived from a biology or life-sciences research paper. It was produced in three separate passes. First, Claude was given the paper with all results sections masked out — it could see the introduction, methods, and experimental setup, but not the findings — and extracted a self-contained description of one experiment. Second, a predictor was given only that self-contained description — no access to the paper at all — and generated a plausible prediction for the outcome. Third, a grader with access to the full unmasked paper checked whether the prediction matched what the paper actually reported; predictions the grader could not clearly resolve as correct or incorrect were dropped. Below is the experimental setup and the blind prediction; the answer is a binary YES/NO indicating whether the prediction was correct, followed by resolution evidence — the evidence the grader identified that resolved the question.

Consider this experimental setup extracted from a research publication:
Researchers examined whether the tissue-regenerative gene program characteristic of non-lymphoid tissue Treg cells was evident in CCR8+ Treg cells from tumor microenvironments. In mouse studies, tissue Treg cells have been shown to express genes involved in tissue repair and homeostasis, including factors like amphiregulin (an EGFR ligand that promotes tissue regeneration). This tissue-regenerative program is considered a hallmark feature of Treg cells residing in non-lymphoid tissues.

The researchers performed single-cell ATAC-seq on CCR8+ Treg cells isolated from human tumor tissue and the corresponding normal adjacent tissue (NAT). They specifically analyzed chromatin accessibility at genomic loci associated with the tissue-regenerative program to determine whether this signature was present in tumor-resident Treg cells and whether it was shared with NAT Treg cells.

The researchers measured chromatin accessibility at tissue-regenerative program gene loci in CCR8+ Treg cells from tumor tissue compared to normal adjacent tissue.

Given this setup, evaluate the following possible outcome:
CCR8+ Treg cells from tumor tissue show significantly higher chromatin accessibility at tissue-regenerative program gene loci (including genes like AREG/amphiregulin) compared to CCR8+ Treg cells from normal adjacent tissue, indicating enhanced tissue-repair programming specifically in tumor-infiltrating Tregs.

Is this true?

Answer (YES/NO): NO